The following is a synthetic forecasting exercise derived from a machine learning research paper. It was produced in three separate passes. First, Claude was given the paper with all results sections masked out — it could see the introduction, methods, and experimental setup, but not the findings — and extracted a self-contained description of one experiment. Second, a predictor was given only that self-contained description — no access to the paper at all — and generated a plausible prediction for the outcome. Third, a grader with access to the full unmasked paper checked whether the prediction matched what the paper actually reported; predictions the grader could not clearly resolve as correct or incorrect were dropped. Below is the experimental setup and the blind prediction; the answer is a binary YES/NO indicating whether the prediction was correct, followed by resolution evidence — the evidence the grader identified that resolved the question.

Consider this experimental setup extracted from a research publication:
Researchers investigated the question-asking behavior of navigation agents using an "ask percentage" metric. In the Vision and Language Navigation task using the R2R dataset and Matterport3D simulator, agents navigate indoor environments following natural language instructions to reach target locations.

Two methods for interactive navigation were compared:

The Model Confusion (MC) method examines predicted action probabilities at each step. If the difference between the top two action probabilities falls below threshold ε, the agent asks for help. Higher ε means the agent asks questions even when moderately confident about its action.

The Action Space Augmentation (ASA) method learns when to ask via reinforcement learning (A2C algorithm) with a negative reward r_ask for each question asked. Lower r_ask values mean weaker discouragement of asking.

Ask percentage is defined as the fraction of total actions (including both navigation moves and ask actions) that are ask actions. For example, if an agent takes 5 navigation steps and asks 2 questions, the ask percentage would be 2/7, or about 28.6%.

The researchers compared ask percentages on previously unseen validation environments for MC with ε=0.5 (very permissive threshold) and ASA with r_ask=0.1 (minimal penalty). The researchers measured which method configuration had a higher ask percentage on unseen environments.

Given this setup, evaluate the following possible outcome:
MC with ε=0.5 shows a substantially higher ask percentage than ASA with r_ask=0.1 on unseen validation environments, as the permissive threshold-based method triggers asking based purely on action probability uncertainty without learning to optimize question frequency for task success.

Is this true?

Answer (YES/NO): NO